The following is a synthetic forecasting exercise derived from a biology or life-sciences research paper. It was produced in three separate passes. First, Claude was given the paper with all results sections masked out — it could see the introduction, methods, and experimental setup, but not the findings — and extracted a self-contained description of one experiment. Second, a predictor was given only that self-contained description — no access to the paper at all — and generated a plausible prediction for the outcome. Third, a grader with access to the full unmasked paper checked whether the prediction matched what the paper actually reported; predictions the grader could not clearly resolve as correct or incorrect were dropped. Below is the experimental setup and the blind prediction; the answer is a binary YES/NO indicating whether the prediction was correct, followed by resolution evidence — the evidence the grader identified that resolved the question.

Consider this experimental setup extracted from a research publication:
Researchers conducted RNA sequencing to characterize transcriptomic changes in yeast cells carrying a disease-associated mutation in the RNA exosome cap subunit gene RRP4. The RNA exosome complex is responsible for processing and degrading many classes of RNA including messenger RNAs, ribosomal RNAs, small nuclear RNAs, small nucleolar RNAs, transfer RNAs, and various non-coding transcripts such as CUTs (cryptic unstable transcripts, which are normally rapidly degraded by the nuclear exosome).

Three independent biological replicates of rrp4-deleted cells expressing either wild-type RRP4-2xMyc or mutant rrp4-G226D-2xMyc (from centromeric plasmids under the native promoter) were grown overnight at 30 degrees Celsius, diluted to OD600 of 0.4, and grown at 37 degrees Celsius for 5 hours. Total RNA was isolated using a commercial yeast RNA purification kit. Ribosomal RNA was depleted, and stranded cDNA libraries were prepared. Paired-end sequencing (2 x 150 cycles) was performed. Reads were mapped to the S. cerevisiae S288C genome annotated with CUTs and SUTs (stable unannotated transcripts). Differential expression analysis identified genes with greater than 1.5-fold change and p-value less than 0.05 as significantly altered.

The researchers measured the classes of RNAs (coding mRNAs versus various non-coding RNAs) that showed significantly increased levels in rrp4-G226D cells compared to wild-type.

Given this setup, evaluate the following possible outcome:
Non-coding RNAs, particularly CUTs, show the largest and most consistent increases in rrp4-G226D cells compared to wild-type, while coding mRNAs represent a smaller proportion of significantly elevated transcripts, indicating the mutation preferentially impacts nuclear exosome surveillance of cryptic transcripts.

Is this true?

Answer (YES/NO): YES